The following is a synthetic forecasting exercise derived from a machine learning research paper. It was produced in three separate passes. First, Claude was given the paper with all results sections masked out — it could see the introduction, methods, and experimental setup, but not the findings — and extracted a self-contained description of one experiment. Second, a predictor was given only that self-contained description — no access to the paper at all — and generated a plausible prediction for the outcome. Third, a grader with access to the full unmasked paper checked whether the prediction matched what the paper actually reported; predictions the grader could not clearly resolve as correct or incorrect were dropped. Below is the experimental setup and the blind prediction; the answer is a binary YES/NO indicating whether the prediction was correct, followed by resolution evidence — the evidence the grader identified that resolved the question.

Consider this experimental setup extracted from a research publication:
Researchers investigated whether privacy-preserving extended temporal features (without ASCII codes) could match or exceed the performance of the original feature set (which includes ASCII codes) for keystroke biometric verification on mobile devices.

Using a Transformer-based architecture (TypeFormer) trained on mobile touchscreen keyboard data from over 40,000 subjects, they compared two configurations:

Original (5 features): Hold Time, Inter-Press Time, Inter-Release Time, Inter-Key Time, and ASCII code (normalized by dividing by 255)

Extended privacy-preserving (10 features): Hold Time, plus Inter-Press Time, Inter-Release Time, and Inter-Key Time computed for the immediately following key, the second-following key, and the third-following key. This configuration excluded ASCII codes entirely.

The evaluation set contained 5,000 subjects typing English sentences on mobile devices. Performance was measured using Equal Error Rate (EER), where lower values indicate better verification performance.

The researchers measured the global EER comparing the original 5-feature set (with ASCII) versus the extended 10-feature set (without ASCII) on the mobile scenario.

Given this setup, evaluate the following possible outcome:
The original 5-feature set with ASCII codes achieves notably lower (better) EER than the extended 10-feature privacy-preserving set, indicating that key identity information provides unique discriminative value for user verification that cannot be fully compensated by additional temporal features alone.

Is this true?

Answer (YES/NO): NO